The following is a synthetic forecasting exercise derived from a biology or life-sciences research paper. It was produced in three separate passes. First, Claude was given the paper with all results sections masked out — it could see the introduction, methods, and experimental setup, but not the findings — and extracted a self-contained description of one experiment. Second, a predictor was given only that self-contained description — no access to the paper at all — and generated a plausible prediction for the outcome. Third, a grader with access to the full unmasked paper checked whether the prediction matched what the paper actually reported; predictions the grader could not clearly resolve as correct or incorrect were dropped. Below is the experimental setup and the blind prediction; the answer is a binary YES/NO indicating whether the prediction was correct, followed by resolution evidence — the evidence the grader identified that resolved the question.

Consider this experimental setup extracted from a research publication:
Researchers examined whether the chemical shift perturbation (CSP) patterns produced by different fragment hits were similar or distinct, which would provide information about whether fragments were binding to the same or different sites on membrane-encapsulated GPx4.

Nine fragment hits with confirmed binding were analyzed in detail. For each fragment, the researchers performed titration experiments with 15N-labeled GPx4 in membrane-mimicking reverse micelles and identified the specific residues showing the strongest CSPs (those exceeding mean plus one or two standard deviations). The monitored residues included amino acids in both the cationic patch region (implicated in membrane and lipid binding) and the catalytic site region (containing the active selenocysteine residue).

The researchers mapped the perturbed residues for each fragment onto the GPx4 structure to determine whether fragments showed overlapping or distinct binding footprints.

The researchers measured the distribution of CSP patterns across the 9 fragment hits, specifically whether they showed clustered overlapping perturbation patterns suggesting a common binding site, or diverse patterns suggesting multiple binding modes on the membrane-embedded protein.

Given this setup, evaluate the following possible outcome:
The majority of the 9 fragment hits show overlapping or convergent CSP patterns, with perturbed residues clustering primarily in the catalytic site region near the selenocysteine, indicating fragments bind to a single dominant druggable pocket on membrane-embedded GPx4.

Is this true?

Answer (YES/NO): NO